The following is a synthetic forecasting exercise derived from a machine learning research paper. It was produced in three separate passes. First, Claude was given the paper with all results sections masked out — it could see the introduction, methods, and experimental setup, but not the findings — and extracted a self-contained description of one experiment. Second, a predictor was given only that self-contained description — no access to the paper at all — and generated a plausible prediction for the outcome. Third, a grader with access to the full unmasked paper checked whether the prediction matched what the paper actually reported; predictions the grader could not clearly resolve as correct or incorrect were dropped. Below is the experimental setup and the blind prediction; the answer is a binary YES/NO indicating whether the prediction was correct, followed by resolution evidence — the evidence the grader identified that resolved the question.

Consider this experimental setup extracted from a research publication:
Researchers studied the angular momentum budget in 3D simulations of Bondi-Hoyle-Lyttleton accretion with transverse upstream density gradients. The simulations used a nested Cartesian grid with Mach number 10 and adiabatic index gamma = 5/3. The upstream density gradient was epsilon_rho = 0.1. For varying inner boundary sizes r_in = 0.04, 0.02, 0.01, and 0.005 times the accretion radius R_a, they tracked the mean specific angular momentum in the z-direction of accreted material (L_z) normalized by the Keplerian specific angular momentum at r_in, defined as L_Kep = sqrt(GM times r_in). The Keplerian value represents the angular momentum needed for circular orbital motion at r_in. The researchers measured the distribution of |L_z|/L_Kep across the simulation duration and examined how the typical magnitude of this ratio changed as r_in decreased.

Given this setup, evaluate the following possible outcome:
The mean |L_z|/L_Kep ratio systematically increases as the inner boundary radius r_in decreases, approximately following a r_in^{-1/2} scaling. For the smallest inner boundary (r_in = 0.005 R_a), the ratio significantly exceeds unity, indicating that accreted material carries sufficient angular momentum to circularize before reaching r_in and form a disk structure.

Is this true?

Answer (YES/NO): NO